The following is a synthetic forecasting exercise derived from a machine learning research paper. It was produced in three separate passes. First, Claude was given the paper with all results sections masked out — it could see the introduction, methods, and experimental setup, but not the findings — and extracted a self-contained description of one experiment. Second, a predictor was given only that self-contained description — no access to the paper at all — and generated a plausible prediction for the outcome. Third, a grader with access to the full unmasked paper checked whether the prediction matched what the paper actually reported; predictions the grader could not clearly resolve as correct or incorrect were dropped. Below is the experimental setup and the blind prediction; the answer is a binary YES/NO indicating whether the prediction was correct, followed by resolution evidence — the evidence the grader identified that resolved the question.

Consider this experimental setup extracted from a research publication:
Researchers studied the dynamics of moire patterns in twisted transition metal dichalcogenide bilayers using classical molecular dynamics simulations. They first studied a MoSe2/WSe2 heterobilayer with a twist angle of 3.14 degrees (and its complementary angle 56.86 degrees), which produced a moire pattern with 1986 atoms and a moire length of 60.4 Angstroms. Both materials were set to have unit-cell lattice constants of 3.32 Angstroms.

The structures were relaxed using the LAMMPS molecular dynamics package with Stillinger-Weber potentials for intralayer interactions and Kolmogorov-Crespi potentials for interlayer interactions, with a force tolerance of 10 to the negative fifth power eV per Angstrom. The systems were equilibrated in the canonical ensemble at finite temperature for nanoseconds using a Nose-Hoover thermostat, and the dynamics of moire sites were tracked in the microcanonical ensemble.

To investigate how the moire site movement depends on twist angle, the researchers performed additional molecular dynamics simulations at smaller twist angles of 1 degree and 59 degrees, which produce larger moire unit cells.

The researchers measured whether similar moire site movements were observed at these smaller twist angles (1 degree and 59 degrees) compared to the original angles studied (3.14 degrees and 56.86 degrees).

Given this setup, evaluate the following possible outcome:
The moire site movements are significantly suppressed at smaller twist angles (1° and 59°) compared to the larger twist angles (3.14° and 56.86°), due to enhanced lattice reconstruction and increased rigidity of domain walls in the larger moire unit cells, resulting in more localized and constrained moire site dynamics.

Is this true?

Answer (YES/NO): NO